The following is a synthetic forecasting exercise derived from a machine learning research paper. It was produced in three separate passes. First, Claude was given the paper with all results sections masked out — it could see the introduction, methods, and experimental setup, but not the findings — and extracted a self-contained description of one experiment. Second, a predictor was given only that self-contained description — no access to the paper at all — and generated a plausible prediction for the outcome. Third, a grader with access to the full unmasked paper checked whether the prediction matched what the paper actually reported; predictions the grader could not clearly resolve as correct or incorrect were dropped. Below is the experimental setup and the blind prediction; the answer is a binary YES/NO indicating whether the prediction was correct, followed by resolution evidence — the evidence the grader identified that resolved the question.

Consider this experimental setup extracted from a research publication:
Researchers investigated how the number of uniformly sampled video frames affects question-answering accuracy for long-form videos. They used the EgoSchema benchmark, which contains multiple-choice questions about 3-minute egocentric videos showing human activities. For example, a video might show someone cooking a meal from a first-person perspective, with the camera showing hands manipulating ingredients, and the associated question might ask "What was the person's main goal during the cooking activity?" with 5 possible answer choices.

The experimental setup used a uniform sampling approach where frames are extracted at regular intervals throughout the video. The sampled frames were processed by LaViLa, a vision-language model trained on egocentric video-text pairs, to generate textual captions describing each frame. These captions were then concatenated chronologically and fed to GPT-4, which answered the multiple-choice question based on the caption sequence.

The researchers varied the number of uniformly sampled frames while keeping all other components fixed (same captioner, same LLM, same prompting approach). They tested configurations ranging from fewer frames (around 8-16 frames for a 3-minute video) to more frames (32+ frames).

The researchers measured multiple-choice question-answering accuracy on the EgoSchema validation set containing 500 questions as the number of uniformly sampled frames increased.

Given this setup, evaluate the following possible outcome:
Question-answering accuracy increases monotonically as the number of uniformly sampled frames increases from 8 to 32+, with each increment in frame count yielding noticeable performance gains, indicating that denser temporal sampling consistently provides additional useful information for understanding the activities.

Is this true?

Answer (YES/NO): NO